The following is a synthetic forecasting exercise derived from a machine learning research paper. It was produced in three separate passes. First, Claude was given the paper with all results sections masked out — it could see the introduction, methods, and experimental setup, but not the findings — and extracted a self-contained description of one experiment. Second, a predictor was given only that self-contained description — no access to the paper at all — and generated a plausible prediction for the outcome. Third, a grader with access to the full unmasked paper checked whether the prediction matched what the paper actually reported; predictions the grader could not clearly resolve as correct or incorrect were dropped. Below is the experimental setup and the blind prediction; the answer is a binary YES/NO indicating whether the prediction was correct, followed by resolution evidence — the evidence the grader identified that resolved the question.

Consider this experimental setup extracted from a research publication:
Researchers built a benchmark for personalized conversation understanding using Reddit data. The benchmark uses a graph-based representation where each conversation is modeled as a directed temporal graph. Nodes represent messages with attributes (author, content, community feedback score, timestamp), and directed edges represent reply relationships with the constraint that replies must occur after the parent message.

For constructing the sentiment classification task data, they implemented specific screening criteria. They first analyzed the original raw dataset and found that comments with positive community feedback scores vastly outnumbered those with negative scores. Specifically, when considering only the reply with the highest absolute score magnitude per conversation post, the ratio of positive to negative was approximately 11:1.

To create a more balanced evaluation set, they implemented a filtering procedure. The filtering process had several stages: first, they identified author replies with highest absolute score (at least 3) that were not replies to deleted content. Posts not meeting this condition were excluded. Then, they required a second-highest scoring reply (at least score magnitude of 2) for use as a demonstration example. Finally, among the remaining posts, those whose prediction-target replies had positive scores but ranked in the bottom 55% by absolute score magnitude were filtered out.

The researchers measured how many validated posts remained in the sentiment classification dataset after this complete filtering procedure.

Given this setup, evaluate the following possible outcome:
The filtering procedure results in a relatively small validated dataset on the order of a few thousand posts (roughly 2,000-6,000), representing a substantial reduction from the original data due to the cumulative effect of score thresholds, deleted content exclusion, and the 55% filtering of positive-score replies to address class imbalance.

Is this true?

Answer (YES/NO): YES